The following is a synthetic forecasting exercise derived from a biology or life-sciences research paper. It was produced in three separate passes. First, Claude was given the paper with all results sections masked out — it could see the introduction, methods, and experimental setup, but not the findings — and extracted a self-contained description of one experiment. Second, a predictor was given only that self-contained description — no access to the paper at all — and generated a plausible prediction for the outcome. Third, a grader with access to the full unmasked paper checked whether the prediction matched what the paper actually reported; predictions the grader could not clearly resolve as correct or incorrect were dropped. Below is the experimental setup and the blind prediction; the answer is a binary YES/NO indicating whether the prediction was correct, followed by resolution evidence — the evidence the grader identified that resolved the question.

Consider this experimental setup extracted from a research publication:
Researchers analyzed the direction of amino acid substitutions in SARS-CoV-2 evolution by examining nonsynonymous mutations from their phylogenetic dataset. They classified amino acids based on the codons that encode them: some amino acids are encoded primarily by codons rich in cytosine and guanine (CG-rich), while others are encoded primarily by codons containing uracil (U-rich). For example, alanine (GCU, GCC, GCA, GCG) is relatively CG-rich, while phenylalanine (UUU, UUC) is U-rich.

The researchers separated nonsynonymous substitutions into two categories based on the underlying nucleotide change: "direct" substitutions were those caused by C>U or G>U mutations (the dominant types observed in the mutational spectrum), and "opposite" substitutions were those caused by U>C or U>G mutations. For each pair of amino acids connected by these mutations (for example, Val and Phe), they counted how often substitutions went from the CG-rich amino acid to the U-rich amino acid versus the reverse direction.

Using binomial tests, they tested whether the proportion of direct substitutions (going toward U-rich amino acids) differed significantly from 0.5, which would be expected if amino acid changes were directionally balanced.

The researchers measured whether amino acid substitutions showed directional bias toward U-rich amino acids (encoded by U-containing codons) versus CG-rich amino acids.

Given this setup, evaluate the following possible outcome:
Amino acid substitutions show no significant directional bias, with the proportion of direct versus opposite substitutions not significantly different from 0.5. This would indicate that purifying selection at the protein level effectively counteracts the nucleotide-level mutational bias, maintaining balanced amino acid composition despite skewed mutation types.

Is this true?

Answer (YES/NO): NO